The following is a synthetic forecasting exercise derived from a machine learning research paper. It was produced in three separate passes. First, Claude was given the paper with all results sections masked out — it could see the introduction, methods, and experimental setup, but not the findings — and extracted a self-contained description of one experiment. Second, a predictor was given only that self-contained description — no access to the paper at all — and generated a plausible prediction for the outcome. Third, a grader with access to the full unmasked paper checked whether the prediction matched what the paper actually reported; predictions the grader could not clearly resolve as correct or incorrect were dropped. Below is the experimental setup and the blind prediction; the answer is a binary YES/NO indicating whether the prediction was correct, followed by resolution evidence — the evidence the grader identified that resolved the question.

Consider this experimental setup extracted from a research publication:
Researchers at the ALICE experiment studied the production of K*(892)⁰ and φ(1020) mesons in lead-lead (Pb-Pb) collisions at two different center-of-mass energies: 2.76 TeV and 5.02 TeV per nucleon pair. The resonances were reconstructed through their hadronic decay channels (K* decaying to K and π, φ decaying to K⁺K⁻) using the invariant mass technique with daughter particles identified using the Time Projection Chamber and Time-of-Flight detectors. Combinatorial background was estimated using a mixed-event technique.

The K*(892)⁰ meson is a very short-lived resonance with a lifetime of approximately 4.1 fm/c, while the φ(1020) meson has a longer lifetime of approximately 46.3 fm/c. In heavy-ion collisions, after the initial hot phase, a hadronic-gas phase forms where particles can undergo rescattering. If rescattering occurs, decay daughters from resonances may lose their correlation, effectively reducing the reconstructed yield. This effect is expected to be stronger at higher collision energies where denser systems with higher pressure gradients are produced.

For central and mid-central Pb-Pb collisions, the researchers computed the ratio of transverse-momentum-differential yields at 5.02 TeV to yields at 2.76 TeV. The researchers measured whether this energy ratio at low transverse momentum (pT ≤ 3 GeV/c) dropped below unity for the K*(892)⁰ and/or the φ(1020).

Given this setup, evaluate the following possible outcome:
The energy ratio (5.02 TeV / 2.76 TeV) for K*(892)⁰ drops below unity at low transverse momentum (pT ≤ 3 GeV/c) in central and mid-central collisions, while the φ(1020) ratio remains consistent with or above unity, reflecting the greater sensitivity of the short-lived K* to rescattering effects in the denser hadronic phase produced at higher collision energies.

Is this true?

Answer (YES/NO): YES